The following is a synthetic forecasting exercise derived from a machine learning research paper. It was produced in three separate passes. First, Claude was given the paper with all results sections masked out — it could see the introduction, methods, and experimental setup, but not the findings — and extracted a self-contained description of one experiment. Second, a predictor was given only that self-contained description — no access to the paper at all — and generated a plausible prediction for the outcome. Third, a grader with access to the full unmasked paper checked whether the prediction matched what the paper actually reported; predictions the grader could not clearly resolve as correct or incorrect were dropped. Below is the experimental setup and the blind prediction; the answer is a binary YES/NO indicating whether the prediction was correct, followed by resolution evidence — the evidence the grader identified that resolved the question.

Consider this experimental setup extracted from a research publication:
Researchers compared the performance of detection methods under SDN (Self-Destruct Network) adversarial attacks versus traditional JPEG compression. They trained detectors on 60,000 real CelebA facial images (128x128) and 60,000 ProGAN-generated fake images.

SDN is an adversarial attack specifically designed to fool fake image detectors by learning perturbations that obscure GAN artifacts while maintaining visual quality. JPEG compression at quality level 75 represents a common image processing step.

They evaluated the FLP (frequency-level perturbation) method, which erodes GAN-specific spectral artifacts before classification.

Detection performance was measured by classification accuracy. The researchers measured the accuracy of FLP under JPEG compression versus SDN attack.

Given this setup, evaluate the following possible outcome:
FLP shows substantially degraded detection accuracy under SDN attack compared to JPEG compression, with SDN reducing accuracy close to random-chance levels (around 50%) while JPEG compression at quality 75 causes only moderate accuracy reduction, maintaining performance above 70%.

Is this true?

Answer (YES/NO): YES